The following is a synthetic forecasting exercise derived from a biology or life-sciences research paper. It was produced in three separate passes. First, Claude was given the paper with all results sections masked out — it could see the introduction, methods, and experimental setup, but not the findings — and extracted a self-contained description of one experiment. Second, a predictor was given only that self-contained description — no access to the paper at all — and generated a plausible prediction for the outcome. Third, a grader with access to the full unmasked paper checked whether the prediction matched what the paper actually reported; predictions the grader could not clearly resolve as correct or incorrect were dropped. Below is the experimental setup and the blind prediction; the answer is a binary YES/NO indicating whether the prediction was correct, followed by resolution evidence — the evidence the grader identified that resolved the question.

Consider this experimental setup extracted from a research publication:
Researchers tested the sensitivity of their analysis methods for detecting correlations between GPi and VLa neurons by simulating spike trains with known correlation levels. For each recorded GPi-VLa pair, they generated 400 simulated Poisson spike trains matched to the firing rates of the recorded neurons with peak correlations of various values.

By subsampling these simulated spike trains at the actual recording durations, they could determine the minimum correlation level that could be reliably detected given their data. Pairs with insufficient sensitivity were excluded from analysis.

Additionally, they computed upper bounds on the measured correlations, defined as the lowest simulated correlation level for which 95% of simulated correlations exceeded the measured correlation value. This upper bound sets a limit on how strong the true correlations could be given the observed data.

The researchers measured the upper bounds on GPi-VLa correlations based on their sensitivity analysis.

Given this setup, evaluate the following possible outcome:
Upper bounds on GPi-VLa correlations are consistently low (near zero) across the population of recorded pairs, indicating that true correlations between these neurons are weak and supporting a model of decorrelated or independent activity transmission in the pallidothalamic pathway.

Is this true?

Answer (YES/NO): NO